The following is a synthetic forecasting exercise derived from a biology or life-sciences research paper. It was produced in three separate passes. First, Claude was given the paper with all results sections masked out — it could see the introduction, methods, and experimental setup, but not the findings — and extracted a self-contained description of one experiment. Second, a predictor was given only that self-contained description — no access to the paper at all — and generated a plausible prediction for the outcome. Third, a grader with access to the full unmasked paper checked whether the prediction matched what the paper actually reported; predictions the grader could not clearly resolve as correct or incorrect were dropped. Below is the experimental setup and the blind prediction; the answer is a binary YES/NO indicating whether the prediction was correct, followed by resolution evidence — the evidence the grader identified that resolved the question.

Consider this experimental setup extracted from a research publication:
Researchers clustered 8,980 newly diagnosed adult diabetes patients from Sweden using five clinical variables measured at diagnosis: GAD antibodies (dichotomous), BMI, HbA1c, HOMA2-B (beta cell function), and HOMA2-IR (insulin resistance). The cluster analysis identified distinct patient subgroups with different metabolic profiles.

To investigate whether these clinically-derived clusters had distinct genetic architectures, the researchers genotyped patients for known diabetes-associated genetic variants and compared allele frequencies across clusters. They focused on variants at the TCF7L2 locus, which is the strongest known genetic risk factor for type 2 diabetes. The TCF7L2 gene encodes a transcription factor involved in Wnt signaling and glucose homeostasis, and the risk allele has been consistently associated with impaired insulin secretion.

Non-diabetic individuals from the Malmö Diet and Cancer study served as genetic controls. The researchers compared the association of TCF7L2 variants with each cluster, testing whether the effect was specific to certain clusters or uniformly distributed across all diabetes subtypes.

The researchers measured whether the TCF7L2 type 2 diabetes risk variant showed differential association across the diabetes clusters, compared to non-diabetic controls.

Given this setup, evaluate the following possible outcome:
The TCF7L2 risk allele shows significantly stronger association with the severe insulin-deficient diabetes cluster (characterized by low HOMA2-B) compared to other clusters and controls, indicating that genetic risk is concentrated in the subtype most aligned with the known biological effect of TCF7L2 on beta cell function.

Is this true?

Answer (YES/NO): NO